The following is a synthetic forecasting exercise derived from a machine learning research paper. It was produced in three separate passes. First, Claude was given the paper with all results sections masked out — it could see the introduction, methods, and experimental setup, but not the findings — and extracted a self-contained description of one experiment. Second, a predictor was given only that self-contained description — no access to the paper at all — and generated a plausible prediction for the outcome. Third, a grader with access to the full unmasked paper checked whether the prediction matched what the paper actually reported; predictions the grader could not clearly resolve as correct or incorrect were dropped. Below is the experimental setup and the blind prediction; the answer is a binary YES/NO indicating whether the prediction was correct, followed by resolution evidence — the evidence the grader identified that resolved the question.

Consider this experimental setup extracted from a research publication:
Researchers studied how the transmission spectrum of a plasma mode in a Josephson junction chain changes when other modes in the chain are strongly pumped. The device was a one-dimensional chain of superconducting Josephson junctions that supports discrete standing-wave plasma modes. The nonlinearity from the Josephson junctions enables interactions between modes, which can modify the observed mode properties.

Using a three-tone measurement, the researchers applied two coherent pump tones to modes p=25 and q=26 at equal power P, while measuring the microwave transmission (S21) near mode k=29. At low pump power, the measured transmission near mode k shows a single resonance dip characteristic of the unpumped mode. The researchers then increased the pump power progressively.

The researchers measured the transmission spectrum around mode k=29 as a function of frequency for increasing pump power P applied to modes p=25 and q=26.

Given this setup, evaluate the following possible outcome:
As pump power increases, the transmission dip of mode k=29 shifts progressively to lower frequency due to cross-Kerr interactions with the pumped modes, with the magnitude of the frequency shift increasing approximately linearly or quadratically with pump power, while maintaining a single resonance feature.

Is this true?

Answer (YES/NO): NO